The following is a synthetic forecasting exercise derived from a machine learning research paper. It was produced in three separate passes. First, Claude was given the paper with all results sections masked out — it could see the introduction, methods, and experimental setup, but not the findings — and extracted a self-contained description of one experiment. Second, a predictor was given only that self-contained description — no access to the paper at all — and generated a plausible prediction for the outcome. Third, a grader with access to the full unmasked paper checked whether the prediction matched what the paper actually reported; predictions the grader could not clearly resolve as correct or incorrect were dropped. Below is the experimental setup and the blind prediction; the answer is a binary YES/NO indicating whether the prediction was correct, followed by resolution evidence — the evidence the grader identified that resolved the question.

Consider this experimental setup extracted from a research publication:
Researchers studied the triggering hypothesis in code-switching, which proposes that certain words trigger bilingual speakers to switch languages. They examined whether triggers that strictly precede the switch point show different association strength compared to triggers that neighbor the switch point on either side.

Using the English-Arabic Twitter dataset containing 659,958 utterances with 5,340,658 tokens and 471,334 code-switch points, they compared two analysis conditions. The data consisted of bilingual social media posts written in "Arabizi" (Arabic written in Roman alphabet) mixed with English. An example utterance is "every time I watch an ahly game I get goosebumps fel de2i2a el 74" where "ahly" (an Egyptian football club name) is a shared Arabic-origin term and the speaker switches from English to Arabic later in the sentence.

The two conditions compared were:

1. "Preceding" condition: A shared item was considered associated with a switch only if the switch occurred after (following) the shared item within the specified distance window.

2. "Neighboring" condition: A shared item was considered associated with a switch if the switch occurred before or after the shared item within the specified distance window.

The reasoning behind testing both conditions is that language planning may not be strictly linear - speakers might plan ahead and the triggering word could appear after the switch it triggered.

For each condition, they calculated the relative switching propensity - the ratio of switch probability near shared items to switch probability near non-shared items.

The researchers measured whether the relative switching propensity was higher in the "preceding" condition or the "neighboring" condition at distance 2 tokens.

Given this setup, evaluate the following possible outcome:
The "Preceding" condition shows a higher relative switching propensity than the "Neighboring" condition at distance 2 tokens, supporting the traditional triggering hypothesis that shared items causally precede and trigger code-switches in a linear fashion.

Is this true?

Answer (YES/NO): YES